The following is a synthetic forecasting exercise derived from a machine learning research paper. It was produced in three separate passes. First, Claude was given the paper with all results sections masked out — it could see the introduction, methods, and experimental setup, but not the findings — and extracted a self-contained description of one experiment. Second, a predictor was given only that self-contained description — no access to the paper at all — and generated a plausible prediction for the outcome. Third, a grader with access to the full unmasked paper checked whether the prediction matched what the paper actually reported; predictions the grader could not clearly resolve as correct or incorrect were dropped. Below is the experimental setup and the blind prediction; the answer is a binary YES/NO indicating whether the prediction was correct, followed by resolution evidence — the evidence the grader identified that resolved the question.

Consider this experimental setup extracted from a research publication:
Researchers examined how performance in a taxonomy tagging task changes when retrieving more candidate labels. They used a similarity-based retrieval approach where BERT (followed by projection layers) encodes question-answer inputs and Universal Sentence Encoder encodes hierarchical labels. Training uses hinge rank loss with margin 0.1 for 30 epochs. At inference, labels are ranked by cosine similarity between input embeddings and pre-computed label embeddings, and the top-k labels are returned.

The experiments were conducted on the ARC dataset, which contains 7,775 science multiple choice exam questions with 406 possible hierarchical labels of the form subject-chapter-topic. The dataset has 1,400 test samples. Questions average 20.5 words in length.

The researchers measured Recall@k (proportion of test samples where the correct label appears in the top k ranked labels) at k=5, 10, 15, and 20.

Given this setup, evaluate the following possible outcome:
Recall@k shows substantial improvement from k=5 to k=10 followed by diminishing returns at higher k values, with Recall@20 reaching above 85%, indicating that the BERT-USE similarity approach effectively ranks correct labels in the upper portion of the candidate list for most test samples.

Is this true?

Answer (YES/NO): YES